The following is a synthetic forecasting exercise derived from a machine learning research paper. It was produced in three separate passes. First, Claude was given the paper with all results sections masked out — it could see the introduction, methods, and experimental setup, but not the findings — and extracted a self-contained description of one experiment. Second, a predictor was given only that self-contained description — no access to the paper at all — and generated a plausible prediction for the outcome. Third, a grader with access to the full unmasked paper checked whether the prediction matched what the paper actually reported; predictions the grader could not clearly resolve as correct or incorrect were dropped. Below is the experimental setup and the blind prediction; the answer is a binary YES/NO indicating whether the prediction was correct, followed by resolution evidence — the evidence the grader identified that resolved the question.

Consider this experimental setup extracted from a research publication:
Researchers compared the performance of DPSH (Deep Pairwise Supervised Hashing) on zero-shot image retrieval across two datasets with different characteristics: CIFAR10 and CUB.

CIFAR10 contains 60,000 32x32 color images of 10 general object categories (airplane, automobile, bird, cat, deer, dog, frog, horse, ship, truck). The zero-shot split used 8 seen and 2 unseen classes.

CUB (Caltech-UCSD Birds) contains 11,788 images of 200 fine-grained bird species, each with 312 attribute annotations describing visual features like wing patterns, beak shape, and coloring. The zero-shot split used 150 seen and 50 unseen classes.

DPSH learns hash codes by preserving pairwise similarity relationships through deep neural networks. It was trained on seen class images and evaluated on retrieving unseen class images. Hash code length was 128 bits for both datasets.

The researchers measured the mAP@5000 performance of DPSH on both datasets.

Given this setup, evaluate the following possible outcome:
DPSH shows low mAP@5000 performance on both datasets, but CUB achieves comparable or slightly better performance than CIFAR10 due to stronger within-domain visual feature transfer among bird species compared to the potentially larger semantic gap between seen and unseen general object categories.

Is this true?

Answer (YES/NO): NO